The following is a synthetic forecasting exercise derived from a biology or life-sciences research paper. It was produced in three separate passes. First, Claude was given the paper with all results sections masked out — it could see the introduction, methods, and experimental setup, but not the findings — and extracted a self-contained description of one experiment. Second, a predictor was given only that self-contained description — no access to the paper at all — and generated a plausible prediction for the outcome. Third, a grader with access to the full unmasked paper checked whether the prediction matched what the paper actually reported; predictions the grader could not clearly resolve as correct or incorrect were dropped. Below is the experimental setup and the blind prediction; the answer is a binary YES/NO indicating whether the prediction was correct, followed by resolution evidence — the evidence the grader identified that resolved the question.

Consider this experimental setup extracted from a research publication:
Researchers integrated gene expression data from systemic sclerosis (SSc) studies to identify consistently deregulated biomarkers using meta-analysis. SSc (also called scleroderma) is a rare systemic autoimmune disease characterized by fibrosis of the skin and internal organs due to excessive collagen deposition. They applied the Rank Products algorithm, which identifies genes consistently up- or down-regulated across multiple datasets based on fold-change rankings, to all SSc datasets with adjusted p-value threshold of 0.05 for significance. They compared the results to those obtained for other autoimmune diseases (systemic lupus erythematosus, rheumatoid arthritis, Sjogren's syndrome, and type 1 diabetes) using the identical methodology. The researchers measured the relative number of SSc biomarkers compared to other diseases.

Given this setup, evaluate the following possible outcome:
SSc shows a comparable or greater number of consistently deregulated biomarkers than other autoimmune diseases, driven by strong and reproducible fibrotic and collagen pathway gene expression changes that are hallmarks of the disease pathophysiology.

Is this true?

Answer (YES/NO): NO